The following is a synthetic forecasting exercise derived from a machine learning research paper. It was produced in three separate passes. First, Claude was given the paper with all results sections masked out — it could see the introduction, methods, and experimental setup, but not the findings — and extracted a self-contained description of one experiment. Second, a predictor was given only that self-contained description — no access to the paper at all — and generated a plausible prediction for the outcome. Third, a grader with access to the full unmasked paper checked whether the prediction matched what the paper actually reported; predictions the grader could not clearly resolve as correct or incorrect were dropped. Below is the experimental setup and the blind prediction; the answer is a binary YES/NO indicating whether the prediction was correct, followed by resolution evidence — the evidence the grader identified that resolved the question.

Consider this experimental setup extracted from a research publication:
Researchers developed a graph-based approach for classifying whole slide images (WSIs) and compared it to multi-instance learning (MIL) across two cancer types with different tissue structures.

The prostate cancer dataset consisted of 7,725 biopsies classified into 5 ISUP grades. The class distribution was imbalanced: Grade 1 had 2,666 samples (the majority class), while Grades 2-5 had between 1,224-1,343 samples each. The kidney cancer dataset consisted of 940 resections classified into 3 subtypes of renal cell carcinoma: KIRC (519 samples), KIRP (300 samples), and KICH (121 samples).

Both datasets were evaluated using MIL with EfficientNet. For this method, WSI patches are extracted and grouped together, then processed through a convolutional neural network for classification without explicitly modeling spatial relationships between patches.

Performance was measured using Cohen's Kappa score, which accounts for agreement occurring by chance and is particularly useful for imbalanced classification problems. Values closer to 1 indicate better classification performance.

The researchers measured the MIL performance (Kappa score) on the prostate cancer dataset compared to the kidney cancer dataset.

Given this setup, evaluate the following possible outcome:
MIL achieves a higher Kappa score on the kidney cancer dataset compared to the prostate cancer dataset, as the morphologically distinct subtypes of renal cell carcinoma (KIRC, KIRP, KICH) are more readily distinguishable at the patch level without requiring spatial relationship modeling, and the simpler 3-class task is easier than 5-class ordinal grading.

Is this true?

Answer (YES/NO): NO